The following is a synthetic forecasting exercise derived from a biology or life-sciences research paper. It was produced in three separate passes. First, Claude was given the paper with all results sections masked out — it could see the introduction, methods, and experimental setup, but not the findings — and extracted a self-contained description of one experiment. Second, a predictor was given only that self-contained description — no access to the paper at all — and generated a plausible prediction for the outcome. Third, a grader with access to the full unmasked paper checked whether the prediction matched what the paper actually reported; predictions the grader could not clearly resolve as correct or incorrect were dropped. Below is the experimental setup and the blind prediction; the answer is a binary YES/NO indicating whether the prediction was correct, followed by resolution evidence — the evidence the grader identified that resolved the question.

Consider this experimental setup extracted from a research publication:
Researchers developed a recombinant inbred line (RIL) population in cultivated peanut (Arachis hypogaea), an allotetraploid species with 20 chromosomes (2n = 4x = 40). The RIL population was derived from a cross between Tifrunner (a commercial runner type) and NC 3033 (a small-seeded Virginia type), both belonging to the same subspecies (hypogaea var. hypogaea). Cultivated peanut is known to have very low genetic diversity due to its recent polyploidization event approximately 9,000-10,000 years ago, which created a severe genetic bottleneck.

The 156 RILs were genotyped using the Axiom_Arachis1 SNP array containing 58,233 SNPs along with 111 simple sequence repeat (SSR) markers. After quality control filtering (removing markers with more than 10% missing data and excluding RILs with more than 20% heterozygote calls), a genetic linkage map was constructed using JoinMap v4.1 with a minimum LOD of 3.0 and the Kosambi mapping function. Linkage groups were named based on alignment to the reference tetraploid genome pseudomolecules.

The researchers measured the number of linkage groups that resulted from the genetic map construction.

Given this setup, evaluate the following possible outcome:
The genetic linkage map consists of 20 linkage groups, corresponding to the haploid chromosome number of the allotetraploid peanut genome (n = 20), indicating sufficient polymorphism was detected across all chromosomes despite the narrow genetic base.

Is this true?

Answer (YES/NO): NO